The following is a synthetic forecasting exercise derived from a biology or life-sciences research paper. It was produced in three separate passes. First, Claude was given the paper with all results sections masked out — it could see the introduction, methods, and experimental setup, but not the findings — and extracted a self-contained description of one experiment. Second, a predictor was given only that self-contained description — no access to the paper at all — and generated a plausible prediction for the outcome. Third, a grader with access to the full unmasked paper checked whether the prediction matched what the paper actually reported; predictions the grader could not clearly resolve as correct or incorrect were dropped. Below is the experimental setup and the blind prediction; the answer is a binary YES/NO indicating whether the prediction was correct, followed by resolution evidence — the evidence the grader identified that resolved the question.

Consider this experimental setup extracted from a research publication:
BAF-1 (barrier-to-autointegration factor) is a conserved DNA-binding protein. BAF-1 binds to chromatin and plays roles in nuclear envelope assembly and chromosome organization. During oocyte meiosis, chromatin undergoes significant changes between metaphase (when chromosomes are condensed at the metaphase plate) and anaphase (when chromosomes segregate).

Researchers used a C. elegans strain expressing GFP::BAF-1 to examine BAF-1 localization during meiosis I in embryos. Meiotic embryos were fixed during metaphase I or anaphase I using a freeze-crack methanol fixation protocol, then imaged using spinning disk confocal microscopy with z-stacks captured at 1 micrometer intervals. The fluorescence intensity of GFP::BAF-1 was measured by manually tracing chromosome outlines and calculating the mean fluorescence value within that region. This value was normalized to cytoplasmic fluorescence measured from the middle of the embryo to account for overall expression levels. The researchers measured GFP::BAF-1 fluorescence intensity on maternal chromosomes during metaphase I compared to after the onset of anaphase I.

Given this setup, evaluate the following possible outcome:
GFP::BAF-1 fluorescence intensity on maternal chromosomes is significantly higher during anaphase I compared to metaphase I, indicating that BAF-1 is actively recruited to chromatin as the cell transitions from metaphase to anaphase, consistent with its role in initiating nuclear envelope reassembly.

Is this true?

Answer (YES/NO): YES